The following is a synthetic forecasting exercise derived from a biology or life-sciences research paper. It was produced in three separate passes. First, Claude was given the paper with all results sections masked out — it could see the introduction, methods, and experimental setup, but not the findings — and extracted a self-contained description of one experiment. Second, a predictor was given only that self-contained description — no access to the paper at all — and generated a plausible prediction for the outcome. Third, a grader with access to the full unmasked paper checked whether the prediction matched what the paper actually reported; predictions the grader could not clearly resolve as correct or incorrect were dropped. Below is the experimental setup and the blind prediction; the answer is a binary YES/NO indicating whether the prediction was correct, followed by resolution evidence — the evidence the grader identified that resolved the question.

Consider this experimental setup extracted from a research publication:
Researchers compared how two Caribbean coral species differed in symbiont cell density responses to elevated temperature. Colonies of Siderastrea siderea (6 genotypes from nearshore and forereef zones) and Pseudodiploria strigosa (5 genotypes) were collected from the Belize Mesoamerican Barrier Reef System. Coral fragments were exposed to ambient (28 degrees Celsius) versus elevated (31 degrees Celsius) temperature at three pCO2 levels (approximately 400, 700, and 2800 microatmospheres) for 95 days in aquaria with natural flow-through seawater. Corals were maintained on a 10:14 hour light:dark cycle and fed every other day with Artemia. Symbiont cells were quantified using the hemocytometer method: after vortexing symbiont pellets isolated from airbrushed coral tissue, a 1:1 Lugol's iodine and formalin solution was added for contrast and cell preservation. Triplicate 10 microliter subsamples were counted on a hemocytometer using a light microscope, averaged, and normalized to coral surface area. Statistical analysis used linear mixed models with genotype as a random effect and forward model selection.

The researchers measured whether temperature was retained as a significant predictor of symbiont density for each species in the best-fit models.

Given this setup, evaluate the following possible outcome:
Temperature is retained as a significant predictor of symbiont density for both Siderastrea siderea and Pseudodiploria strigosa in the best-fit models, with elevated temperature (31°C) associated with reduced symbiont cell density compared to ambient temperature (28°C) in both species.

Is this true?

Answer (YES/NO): YES